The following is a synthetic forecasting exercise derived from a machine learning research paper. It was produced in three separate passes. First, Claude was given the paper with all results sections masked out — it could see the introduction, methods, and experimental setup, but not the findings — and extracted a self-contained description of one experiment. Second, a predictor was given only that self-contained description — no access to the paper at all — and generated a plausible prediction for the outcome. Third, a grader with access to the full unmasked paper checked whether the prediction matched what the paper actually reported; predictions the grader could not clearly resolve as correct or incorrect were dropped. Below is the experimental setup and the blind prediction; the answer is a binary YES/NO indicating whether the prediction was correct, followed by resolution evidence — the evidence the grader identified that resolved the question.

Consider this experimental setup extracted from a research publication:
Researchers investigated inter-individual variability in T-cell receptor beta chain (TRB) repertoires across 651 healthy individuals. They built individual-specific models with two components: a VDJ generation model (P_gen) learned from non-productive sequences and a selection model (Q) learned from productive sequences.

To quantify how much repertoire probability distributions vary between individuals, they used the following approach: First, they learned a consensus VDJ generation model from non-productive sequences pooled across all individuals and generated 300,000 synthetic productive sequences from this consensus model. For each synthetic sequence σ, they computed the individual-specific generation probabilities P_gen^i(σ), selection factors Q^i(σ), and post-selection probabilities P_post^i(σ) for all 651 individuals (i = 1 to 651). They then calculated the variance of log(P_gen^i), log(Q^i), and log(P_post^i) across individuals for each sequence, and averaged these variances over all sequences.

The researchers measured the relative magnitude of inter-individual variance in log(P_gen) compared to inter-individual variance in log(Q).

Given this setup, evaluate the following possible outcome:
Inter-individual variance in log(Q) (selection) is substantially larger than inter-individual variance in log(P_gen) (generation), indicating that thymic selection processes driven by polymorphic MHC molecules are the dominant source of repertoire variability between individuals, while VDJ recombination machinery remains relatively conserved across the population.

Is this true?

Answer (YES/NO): NO